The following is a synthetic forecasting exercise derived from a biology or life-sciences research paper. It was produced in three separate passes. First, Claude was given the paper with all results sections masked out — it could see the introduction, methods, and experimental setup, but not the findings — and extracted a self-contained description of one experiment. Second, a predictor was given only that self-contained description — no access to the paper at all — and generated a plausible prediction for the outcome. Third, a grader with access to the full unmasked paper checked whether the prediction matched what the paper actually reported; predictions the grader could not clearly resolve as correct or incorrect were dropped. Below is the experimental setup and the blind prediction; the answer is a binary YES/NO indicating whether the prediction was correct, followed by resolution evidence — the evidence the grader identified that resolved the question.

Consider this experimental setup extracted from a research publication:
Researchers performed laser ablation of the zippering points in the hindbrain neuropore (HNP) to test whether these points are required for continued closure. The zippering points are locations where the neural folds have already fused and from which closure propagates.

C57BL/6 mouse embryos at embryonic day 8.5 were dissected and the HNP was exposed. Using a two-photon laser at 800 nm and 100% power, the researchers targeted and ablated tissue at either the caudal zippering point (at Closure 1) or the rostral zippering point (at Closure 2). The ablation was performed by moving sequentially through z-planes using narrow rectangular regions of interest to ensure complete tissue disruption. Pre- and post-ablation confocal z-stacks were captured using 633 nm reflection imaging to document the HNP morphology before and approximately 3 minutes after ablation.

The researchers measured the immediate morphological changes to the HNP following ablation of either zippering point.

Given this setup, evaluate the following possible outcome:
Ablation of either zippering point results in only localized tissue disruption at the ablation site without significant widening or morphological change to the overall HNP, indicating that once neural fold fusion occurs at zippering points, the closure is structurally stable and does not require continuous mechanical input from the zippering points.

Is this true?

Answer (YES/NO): NO